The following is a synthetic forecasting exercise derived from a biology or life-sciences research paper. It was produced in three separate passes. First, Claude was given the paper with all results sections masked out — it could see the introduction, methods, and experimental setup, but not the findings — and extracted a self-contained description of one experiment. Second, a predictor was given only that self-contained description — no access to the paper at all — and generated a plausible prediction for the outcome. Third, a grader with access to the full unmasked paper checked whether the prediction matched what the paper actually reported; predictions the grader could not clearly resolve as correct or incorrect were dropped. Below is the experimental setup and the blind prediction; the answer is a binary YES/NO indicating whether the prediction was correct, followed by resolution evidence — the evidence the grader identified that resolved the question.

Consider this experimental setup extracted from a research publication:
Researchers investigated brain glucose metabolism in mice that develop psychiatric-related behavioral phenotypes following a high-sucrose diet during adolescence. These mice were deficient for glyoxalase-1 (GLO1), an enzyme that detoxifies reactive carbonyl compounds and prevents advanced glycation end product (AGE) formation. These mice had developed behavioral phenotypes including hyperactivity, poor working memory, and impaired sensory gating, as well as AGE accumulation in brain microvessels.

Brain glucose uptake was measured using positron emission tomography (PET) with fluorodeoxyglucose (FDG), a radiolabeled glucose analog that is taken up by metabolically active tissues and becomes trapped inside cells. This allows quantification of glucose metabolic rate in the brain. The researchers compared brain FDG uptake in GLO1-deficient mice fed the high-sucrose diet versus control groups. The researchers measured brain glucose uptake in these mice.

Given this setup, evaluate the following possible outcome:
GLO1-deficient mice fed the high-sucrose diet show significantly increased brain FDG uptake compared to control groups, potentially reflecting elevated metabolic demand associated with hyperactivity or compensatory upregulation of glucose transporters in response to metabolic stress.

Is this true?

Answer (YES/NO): NO